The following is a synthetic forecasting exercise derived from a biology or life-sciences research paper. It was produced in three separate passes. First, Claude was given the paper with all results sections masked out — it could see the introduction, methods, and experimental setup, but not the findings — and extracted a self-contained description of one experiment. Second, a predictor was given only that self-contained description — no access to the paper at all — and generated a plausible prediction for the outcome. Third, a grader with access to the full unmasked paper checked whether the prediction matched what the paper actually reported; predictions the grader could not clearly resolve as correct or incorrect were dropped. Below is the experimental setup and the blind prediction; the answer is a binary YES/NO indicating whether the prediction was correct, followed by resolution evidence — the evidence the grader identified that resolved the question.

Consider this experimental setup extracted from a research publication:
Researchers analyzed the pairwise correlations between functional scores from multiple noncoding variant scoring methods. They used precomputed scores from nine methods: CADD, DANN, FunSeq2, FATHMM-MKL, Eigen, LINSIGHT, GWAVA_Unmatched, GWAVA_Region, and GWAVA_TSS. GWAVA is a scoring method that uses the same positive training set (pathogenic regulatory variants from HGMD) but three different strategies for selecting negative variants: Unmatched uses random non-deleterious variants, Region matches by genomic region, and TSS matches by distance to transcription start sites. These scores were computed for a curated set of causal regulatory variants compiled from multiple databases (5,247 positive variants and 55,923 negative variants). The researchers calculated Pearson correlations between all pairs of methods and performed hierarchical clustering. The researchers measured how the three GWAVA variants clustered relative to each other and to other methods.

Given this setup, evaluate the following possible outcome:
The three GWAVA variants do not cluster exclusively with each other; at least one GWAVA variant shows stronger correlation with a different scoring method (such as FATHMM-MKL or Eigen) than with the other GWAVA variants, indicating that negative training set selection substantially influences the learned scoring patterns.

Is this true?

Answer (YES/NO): NO